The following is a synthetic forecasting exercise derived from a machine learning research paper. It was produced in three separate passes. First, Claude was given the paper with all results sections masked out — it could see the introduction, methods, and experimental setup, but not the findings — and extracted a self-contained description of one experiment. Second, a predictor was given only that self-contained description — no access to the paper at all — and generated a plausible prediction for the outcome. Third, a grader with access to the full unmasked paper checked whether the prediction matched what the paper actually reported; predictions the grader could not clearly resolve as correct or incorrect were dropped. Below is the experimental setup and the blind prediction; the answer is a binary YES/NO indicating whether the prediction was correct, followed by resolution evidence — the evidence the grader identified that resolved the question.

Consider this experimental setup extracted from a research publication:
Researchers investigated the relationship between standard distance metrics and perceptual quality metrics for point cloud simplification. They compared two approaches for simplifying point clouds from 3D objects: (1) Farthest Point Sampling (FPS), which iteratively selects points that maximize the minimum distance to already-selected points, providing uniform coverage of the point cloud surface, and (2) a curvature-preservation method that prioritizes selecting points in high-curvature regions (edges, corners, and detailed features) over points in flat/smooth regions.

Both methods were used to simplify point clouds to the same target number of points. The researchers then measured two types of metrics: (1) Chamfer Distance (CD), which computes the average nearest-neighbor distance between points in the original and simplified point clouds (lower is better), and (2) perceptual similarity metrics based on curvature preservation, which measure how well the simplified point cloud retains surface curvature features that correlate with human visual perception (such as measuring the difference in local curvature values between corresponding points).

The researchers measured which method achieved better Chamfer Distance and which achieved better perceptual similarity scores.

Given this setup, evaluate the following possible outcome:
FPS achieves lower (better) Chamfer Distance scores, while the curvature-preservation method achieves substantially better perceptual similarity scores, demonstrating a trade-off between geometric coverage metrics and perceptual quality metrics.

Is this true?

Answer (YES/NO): YES